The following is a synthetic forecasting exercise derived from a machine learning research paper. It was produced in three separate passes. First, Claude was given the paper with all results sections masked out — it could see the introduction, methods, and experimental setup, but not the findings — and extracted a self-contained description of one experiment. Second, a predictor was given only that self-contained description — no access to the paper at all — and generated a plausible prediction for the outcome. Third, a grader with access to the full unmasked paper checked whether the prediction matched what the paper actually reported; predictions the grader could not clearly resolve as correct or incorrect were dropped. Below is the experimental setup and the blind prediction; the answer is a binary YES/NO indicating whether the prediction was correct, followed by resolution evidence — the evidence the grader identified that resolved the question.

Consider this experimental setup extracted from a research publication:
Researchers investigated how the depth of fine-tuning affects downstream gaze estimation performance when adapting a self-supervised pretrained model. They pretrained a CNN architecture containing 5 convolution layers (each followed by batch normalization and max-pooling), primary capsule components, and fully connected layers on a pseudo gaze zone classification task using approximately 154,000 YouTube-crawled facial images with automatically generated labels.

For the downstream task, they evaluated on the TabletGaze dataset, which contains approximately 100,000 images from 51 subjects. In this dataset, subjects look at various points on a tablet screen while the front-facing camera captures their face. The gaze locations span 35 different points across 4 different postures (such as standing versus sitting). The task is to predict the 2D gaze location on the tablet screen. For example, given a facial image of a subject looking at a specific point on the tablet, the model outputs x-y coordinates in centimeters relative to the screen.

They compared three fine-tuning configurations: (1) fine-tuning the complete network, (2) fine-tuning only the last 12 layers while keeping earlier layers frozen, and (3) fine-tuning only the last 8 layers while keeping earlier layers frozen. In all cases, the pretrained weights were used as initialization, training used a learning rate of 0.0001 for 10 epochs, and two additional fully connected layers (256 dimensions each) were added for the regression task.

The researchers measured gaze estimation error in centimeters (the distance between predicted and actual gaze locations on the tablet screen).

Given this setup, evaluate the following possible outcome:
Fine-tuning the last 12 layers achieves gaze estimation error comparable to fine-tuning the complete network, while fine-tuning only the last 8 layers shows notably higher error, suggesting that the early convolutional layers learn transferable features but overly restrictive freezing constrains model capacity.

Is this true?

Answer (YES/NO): NO